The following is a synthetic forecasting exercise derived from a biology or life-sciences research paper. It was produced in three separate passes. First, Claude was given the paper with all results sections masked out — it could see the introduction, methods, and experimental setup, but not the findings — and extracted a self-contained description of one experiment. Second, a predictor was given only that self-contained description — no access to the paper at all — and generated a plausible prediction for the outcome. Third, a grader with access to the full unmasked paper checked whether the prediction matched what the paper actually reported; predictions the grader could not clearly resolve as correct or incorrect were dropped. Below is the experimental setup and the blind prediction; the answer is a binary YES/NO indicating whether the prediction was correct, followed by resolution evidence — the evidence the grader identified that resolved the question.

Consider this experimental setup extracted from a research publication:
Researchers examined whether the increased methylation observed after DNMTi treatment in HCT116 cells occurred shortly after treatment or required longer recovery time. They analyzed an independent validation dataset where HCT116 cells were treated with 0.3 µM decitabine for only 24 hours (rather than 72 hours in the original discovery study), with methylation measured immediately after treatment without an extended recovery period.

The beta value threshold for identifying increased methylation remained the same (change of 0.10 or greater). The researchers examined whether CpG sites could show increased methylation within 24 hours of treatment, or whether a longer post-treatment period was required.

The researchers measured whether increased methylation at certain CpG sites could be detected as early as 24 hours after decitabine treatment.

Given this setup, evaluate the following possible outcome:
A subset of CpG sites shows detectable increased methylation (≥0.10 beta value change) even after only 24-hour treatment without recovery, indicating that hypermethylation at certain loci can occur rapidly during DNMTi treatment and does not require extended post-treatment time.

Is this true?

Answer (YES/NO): YES